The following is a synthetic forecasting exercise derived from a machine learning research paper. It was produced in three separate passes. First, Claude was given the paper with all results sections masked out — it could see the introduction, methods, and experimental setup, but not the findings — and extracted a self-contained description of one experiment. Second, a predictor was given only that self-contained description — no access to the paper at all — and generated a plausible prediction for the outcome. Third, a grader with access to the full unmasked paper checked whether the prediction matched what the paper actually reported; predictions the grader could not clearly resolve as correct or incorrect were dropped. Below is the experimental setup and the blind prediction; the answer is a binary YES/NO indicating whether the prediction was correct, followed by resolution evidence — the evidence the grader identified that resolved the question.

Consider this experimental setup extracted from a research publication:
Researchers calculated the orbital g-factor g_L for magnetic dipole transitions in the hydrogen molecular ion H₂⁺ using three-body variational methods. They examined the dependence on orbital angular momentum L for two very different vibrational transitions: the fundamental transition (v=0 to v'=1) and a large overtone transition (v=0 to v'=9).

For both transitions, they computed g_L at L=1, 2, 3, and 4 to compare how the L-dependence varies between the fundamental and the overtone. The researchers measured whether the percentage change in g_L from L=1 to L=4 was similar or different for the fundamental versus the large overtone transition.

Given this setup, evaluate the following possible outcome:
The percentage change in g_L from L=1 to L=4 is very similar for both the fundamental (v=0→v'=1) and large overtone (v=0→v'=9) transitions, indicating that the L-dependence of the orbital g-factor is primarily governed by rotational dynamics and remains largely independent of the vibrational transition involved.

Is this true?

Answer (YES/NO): NO